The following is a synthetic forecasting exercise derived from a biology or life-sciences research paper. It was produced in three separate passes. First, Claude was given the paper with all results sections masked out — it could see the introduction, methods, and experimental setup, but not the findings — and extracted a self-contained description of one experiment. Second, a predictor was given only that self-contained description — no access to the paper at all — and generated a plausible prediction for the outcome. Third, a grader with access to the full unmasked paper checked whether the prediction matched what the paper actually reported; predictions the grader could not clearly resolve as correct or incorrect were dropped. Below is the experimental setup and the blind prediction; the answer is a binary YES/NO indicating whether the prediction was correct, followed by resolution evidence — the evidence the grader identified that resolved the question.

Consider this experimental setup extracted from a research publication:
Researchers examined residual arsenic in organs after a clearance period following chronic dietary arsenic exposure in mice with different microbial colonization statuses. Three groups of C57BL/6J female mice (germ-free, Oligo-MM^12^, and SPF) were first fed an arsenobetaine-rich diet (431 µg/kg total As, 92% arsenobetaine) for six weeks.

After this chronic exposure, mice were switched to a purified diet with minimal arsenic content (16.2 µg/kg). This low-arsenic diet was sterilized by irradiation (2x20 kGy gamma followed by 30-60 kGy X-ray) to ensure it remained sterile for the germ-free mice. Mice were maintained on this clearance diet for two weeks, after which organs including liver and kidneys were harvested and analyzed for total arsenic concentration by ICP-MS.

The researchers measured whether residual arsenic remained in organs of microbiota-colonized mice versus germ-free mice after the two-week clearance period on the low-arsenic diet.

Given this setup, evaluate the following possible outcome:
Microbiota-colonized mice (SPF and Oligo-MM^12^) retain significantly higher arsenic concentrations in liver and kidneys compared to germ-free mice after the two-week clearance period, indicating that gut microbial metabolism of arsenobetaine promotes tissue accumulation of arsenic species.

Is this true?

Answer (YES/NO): NO